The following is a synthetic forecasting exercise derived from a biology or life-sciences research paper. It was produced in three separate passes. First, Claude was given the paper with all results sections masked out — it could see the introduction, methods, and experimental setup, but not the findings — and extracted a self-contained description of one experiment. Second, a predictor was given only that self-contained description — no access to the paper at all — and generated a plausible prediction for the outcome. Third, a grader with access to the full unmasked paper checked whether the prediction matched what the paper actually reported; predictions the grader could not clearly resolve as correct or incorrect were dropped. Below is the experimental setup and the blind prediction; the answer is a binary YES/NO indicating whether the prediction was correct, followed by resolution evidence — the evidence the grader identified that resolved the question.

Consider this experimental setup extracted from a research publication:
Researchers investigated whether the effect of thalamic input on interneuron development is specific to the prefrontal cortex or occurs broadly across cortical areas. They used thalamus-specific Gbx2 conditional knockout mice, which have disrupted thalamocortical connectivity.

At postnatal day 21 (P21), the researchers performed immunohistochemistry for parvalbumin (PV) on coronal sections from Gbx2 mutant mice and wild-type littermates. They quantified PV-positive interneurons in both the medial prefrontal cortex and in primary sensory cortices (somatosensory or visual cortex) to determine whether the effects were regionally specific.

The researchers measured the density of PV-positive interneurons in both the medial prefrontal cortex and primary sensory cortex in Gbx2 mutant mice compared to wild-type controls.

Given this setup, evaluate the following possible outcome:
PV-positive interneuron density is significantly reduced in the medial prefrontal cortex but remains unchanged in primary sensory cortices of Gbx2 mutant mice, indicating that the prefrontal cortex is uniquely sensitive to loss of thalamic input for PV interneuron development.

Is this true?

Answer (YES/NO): NO